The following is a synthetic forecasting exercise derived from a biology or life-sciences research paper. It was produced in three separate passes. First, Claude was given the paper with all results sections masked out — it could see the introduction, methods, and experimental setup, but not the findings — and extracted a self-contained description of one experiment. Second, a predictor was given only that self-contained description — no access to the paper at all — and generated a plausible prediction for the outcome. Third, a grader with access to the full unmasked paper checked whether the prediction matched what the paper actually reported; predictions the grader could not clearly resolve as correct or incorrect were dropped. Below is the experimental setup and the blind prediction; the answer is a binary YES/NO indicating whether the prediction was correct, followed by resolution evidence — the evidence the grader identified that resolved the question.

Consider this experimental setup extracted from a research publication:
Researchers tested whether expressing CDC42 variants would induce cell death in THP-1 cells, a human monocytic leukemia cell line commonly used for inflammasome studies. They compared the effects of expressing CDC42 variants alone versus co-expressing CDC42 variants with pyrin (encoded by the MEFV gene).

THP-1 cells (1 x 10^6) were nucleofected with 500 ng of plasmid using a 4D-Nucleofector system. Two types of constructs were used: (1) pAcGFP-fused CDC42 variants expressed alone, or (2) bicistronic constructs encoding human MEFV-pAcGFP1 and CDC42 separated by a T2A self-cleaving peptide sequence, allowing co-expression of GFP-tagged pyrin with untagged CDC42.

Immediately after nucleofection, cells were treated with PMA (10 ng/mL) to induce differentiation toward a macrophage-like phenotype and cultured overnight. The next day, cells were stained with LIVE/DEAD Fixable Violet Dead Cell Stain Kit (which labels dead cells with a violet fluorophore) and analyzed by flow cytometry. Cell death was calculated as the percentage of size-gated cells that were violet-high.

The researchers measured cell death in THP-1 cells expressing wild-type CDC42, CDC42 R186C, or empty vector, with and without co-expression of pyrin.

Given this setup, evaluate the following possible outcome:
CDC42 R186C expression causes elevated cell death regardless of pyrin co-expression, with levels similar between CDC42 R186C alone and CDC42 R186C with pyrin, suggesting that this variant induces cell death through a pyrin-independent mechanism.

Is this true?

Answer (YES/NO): NO